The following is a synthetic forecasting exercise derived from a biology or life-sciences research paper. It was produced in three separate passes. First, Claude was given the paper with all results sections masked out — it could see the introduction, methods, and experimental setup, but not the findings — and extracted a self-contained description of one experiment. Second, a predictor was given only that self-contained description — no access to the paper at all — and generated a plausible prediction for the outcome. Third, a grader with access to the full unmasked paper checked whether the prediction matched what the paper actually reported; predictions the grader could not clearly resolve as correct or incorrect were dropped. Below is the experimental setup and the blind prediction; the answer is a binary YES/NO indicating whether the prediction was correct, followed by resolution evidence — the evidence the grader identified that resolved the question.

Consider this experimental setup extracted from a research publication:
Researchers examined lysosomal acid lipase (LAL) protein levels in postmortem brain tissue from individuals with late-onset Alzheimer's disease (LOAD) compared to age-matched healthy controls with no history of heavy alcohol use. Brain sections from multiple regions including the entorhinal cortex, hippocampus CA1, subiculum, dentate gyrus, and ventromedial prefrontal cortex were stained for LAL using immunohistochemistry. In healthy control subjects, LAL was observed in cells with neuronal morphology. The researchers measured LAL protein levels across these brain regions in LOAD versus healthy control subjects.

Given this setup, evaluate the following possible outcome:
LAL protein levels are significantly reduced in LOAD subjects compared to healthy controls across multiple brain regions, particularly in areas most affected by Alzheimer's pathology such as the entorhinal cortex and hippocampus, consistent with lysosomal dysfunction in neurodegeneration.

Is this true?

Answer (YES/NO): YES